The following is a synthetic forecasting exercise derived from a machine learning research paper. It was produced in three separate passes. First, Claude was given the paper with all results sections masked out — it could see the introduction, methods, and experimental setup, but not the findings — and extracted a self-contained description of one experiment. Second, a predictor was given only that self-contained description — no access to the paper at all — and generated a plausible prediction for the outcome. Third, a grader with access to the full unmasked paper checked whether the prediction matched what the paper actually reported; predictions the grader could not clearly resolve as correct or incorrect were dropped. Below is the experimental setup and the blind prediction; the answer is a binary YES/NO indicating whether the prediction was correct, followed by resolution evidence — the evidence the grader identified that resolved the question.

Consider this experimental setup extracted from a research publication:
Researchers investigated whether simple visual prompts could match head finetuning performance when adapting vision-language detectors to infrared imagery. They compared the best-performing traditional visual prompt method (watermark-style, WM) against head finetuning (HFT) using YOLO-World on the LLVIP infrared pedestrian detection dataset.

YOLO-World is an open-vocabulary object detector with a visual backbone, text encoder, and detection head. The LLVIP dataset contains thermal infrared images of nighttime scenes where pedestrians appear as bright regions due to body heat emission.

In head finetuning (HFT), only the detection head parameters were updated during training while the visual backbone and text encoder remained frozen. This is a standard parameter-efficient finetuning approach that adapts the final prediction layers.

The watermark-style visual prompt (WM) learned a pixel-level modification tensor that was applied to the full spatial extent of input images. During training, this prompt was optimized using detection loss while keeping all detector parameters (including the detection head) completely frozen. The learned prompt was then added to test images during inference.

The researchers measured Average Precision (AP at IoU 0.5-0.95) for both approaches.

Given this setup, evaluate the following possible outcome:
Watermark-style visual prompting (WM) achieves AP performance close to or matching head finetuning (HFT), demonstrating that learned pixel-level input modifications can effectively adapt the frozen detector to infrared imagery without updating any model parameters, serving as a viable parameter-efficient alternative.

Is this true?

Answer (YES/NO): NO